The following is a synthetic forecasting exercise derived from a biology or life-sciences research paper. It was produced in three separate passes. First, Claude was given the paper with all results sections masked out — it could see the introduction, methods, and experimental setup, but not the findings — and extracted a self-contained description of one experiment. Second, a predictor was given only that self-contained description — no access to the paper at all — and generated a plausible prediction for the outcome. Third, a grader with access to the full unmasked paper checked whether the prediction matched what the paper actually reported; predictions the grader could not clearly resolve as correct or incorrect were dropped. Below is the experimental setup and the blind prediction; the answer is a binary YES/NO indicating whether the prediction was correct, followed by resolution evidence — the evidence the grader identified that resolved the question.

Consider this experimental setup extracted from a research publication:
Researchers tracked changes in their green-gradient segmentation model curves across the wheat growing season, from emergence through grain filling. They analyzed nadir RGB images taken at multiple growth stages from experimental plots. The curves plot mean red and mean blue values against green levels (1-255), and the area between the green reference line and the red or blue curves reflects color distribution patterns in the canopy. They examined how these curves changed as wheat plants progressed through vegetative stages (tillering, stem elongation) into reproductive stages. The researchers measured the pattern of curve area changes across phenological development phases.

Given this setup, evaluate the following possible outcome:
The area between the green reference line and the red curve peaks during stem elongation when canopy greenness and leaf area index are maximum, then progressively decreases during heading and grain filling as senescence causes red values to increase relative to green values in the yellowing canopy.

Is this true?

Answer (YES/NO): NO